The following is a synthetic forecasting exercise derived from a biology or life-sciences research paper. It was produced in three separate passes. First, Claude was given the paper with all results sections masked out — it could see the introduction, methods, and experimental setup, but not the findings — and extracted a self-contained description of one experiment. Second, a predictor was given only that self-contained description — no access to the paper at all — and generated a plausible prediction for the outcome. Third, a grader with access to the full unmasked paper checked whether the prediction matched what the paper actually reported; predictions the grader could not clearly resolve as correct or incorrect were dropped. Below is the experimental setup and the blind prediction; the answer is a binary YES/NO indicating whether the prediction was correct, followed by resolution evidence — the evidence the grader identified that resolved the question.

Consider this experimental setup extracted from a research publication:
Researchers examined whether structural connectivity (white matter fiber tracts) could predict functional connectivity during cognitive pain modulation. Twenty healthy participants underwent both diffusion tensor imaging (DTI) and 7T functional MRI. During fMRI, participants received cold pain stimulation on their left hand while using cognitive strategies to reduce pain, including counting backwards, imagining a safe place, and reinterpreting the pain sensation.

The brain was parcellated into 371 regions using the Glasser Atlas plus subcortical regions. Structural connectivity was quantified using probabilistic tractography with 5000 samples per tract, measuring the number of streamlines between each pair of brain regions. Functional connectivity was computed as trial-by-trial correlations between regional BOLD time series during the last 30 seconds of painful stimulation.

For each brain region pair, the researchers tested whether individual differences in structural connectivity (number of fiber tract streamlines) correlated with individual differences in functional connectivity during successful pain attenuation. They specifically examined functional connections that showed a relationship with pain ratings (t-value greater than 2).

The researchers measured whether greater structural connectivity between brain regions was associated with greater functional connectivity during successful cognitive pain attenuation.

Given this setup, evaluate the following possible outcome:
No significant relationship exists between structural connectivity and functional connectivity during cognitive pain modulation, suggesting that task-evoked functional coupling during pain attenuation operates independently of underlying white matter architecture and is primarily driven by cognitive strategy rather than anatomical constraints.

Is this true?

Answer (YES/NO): NO